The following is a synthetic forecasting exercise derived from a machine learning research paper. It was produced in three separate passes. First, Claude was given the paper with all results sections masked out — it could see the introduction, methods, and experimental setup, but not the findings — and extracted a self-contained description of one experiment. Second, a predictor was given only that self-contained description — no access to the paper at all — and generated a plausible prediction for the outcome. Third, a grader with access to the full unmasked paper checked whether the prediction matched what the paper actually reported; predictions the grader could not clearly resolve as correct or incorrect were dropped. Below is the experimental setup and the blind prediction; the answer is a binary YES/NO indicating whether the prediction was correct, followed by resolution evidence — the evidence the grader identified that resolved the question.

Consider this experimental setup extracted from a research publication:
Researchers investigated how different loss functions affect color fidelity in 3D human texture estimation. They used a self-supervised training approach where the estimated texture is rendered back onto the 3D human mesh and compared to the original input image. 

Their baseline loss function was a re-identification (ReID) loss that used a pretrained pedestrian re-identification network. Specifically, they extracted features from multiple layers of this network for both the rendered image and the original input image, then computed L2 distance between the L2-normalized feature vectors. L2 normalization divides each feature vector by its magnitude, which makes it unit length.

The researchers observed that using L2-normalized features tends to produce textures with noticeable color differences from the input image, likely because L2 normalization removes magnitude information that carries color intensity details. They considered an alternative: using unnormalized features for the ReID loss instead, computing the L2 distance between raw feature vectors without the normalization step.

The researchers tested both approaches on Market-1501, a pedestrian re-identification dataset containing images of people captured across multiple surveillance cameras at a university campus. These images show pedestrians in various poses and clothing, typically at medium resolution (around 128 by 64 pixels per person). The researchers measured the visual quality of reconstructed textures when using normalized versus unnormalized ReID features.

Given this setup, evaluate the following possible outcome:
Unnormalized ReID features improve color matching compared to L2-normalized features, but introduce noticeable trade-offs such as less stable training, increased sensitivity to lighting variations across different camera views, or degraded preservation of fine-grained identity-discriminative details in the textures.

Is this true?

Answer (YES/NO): NO